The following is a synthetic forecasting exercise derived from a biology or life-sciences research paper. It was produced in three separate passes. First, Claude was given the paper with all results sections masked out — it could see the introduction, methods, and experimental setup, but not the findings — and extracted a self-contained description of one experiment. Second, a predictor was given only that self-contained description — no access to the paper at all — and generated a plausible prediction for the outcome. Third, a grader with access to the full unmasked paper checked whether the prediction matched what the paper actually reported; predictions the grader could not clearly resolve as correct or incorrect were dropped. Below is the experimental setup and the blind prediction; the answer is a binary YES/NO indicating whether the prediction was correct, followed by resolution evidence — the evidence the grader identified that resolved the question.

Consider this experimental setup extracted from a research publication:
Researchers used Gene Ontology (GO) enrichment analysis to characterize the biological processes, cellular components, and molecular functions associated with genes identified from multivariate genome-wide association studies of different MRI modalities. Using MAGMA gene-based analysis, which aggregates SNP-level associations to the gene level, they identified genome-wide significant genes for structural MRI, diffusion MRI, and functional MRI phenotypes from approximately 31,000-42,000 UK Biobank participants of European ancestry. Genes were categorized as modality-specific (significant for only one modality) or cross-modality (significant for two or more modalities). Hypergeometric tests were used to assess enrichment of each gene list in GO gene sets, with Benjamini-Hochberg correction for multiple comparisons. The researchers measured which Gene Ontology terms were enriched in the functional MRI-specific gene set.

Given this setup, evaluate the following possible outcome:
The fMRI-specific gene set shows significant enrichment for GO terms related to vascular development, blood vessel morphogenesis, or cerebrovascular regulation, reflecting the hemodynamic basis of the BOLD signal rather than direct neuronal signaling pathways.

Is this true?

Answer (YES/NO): NO